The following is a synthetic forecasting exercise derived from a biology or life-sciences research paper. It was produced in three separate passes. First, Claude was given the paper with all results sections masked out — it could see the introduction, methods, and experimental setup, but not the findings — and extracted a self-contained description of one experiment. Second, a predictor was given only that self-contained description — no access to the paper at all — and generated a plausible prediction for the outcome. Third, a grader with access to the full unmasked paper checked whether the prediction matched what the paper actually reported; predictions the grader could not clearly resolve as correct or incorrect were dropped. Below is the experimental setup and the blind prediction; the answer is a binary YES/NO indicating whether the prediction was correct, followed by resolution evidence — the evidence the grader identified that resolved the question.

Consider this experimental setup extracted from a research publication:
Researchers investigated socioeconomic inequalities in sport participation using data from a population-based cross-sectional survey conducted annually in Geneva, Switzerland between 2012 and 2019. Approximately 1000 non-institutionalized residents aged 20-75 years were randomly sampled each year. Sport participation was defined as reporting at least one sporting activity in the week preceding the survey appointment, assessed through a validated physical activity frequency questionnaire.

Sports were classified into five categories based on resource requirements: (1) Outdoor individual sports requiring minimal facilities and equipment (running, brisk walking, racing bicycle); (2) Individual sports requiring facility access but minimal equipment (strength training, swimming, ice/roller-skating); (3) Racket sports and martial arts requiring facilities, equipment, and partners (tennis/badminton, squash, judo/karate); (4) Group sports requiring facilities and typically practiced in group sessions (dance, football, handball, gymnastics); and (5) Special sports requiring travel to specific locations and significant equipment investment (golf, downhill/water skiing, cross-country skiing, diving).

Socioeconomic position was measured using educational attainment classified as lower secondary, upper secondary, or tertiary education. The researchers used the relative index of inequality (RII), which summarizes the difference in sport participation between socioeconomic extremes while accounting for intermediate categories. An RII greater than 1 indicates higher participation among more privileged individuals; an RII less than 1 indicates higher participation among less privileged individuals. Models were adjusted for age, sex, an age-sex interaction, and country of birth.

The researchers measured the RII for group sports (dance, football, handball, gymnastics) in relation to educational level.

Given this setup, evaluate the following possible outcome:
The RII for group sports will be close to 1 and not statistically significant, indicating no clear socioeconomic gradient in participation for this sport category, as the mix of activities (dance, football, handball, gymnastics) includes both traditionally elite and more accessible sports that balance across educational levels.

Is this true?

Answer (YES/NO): NO